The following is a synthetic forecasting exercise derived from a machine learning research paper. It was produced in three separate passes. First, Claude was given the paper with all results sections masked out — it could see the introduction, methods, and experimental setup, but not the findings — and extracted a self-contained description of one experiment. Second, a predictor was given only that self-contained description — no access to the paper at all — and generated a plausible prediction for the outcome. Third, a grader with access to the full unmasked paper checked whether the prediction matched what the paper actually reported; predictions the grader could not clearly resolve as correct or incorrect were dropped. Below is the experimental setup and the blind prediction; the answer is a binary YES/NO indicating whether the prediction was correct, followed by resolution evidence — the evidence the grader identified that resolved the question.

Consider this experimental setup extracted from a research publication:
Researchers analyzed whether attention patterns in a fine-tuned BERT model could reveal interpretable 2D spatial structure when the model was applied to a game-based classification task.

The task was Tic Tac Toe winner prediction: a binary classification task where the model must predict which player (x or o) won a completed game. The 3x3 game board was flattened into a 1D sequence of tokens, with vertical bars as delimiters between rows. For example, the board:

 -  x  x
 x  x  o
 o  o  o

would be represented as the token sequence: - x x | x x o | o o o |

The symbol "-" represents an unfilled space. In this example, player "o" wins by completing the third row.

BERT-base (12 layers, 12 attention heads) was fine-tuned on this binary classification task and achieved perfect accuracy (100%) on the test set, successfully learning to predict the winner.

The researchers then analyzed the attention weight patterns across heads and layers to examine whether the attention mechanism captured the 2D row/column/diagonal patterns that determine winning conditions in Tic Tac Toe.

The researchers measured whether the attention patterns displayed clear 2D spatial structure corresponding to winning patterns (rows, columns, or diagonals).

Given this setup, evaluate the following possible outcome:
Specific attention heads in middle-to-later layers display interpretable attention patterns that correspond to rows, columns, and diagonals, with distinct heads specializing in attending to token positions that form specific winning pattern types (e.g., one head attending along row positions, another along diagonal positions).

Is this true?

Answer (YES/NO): NO